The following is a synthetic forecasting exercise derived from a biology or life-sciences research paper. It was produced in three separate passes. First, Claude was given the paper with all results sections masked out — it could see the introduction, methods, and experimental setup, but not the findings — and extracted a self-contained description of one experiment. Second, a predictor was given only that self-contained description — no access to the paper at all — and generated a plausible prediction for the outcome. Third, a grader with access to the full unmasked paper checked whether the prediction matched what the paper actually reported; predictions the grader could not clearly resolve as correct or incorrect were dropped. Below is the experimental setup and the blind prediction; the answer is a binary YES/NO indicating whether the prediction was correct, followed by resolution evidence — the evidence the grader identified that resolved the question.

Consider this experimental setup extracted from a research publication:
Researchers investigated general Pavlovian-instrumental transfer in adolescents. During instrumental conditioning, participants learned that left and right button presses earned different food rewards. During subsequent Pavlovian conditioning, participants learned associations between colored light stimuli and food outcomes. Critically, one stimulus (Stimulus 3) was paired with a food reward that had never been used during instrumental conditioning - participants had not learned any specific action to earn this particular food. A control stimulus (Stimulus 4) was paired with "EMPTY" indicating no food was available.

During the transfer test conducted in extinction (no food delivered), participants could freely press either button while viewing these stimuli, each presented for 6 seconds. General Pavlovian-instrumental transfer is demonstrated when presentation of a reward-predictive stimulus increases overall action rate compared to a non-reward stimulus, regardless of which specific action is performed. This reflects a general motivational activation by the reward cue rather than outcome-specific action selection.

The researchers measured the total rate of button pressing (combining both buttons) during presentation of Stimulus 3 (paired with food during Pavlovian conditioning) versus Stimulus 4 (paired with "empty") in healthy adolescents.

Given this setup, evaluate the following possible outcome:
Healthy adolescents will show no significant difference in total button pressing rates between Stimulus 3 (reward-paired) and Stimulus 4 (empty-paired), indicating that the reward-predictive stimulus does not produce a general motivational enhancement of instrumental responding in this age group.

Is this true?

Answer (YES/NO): NO